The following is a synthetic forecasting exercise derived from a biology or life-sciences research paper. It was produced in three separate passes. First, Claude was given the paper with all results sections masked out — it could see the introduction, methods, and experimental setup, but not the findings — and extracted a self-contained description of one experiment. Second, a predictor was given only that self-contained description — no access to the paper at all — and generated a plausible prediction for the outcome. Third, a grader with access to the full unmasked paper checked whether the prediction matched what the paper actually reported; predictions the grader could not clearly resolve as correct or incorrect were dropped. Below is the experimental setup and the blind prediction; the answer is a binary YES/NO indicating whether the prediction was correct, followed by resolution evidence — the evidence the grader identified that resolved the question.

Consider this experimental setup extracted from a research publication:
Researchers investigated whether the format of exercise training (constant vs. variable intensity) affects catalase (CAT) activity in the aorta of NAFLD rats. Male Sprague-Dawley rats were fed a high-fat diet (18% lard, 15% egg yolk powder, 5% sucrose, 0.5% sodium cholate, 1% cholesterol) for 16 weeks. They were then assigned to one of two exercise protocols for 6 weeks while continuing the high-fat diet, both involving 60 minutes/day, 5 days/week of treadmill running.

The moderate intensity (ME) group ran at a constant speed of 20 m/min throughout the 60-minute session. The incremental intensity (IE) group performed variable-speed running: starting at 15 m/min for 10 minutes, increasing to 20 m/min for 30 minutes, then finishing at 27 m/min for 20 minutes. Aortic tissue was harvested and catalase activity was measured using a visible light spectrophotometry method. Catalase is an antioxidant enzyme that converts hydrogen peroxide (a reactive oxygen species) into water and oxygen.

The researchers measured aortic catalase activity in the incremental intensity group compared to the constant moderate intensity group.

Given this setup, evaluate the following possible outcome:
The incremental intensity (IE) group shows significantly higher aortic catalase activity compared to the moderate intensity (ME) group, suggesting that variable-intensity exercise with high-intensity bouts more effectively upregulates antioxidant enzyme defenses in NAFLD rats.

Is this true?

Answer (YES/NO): NO